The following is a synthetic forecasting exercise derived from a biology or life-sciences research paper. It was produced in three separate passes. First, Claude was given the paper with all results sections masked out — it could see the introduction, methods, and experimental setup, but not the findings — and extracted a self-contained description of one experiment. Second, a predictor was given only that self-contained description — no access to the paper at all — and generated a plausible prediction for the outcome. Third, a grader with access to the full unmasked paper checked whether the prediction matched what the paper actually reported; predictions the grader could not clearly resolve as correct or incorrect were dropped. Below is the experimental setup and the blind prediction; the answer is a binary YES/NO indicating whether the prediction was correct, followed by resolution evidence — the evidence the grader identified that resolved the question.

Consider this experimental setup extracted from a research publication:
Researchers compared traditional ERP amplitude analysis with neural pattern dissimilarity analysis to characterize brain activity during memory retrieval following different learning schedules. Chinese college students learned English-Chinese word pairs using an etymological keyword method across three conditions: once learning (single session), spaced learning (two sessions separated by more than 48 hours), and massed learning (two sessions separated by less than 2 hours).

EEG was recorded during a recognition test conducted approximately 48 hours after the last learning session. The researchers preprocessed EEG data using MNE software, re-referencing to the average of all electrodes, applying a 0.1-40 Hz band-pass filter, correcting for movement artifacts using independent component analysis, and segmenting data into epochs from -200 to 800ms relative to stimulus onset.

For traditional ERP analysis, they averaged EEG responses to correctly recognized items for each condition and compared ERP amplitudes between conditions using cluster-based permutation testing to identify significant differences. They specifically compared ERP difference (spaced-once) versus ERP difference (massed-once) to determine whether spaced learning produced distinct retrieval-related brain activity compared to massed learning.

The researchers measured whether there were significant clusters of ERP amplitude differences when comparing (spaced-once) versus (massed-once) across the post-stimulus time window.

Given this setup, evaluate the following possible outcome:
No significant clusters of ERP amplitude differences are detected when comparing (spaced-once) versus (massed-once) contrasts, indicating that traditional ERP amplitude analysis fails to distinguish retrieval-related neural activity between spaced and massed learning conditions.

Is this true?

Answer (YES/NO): YES